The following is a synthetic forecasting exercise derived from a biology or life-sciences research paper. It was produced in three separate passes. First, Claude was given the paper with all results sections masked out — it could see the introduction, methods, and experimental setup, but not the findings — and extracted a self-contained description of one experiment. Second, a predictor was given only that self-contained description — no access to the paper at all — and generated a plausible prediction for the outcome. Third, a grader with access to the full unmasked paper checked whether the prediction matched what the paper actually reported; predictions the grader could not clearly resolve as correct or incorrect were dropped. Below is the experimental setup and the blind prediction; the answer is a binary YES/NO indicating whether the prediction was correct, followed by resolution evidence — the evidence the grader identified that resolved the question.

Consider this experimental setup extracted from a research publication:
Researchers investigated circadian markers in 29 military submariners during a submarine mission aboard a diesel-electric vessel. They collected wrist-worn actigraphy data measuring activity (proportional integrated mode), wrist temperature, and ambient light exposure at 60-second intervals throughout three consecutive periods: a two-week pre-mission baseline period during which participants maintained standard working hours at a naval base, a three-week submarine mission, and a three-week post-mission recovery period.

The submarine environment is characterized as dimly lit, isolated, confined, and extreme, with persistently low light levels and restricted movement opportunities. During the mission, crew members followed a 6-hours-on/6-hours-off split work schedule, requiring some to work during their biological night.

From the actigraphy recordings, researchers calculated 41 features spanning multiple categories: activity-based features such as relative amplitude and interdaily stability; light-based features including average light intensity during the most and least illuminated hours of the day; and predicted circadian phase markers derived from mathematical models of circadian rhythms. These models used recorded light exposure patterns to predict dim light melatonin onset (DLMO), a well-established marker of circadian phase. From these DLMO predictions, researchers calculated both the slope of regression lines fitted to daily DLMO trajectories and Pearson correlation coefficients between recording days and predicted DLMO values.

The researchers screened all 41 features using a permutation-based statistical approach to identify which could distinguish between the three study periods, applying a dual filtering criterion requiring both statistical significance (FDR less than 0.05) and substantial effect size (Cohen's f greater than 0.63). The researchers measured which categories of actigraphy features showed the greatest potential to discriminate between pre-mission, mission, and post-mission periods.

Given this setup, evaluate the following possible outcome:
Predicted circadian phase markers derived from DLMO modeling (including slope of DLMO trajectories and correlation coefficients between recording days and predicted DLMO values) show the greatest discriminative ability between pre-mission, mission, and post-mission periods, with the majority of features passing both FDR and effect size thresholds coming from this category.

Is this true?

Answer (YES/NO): NO